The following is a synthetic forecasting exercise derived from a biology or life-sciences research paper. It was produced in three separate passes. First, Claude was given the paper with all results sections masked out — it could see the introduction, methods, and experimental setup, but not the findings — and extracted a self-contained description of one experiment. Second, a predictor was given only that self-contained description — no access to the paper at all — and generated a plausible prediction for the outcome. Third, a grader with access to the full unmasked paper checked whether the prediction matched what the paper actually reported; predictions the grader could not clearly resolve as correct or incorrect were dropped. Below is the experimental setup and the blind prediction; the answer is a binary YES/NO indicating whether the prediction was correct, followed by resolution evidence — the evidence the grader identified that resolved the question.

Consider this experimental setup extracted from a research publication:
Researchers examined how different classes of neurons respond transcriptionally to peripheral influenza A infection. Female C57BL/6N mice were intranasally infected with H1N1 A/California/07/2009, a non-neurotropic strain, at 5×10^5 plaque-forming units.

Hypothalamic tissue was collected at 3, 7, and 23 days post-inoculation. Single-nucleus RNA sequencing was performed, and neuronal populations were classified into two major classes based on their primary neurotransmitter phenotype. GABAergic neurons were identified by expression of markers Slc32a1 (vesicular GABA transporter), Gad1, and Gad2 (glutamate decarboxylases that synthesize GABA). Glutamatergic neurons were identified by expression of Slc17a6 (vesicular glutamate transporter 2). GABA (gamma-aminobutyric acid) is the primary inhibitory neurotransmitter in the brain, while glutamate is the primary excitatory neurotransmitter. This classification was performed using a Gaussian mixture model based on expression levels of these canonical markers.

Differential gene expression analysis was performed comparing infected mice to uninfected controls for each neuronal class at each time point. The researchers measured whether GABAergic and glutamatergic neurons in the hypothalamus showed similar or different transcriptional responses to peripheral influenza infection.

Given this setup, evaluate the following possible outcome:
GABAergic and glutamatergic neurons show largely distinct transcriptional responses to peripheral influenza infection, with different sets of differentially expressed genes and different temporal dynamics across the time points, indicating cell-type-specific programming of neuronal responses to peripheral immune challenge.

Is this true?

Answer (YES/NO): NO